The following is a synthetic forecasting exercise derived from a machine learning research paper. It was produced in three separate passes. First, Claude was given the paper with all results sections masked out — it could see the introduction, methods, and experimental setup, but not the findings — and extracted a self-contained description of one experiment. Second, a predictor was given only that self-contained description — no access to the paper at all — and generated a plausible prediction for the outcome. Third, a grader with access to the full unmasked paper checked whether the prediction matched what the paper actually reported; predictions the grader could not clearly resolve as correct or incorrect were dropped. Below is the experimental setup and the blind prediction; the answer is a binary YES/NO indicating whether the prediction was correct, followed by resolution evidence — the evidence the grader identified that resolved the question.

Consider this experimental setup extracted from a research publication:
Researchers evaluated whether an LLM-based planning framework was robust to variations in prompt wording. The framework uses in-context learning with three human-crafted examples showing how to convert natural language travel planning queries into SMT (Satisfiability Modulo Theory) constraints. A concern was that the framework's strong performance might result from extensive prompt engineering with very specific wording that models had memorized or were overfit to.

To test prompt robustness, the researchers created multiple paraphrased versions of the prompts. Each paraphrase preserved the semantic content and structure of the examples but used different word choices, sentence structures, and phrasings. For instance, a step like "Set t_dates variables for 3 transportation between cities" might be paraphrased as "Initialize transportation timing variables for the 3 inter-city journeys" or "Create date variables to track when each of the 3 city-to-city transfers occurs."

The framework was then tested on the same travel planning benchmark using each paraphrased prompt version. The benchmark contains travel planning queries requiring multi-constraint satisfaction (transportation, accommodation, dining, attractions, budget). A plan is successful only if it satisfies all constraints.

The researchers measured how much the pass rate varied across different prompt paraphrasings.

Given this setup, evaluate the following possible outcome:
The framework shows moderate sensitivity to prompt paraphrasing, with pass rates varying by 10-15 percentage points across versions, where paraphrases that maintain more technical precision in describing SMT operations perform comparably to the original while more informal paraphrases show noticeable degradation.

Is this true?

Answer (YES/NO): NO